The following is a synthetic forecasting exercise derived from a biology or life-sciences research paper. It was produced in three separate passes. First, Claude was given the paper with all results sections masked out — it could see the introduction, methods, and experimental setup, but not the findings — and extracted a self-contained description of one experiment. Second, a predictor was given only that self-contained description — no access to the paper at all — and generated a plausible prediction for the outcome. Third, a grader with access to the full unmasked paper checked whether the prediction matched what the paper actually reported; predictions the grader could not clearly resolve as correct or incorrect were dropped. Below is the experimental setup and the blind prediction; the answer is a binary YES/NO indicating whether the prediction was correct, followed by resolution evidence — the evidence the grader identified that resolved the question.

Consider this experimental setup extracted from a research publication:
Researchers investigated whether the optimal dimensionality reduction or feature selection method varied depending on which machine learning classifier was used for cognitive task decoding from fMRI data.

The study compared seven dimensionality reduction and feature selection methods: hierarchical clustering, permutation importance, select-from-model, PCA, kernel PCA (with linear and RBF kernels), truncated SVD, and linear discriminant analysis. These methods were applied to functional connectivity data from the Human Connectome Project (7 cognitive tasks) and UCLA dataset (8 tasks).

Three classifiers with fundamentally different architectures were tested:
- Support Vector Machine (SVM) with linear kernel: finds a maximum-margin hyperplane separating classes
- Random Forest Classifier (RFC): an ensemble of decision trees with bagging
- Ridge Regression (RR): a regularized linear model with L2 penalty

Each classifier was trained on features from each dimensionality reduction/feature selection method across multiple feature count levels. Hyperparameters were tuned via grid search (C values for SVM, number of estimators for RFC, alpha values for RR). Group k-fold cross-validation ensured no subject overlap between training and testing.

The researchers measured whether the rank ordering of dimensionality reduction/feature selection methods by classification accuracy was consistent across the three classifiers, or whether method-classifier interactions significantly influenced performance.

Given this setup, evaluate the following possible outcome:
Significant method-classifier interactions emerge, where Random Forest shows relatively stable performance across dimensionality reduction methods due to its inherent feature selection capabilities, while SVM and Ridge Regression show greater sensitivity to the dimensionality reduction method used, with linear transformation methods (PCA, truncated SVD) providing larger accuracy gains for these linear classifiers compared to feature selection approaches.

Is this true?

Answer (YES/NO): NO